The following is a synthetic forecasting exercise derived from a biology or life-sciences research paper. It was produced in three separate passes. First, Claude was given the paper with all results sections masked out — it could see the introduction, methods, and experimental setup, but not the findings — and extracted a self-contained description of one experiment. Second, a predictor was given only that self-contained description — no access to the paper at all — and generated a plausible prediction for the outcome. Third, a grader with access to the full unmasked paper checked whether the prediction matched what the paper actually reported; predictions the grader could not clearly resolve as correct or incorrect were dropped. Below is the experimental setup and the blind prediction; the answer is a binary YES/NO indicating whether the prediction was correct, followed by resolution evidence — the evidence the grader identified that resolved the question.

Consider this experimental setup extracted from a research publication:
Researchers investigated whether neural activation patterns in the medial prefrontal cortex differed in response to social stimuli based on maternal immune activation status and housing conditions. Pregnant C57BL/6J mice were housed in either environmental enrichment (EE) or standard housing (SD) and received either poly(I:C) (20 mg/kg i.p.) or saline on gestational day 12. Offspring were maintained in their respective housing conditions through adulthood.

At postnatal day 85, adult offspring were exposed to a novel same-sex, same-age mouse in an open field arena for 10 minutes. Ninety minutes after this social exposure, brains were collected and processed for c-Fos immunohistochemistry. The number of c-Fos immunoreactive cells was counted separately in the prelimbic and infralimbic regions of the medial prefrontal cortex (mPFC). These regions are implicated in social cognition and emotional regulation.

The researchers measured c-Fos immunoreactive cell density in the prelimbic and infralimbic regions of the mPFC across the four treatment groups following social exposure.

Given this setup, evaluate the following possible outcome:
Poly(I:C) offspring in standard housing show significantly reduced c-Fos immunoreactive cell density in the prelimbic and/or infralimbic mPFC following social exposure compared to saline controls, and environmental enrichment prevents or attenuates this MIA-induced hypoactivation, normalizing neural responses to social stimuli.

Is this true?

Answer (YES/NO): NO